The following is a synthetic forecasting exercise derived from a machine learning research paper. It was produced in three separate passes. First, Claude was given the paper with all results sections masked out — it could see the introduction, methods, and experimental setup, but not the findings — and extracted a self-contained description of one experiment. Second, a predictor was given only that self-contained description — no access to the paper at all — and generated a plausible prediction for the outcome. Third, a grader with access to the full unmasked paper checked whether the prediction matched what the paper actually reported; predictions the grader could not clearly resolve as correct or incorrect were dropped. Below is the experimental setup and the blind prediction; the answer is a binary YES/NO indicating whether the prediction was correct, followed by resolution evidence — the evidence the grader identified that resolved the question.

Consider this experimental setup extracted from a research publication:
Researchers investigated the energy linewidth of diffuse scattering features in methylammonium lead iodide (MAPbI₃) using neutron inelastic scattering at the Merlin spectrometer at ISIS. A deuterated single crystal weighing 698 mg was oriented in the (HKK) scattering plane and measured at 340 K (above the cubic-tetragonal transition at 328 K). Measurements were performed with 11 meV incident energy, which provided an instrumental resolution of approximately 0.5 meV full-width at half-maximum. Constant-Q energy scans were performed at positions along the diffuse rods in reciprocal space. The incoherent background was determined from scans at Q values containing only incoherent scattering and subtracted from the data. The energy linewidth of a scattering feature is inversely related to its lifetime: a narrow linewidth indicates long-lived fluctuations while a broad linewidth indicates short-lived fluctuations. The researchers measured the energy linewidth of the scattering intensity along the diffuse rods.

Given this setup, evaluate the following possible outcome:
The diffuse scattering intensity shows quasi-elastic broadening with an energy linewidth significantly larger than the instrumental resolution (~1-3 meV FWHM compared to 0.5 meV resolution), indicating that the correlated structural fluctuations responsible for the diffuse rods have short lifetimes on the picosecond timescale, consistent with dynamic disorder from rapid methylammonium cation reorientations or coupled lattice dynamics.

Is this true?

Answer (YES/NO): NO